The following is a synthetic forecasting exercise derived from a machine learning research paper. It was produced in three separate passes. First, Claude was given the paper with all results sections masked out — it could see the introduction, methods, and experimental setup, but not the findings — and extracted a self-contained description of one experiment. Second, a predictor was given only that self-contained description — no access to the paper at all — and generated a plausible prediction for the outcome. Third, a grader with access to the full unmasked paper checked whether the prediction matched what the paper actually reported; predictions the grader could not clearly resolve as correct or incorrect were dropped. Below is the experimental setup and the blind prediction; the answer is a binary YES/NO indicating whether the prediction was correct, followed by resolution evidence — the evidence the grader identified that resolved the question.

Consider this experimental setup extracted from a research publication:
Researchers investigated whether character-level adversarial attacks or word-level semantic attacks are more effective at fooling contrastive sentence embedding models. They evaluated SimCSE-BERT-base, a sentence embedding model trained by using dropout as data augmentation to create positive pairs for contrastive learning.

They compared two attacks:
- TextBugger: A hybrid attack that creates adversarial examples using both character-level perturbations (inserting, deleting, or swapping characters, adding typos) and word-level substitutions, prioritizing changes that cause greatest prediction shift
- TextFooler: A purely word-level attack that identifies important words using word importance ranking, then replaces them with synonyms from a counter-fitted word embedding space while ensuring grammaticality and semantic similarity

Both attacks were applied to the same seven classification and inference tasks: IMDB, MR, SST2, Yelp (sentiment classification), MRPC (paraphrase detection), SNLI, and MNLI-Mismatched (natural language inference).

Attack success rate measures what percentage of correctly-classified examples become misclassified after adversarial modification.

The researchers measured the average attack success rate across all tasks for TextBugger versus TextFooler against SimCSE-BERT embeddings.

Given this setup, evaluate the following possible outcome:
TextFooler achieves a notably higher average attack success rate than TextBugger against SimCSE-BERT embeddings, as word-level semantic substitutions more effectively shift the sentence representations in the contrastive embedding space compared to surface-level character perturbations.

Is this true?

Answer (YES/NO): YES